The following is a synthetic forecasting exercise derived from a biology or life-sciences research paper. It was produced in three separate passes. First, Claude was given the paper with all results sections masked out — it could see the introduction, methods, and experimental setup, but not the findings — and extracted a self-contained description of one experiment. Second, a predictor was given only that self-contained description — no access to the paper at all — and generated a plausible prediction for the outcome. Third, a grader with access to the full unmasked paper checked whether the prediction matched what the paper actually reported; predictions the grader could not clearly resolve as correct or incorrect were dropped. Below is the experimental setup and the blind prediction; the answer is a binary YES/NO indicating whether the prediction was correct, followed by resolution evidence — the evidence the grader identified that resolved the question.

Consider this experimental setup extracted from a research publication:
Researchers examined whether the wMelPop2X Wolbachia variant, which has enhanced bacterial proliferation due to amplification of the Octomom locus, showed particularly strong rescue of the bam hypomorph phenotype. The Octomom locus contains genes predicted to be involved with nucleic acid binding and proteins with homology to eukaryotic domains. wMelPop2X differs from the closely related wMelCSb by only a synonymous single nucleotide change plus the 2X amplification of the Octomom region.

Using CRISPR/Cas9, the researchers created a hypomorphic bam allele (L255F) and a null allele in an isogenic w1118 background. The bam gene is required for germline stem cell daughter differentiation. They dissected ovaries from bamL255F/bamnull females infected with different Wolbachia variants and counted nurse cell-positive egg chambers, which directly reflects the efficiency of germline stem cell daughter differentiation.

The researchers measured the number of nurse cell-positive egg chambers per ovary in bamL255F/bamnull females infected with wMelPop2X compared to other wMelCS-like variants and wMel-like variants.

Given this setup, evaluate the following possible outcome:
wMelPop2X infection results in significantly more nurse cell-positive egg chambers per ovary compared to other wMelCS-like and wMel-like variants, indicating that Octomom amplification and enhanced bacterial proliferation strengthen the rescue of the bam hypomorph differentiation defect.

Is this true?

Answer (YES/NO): NO